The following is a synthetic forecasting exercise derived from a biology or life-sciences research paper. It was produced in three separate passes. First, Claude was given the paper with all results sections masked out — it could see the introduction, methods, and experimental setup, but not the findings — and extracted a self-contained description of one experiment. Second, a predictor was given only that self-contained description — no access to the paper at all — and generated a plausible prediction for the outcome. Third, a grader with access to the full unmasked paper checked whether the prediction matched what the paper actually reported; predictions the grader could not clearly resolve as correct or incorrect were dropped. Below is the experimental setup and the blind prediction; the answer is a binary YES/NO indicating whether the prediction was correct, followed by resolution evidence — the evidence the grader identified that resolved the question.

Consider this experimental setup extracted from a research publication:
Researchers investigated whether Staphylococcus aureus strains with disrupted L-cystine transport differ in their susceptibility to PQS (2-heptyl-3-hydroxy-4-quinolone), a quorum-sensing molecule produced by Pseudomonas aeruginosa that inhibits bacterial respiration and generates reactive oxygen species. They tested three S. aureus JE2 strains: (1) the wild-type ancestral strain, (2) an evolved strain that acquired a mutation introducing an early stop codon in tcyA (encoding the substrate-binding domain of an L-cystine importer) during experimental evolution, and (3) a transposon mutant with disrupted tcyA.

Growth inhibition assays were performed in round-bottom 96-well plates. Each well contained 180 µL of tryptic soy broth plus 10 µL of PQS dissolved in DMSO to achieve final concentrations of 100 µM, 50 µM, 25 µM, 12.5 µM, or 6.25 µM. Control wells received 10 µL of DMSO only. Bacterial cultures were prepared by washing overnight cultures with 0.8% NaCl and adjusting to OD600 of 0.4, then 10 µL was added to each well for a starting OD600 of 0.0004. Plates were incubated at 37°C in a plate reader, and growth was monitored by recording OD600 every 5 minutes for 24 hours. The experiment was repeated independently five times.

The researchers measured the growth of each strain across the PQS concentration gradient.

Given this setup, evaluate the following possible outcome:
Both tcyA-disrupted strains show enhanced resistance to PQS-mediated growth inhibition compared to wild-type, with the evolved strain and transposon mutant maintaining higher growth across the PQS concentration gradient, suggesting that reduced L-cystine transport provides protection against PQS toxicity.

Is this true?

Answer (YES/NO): NO